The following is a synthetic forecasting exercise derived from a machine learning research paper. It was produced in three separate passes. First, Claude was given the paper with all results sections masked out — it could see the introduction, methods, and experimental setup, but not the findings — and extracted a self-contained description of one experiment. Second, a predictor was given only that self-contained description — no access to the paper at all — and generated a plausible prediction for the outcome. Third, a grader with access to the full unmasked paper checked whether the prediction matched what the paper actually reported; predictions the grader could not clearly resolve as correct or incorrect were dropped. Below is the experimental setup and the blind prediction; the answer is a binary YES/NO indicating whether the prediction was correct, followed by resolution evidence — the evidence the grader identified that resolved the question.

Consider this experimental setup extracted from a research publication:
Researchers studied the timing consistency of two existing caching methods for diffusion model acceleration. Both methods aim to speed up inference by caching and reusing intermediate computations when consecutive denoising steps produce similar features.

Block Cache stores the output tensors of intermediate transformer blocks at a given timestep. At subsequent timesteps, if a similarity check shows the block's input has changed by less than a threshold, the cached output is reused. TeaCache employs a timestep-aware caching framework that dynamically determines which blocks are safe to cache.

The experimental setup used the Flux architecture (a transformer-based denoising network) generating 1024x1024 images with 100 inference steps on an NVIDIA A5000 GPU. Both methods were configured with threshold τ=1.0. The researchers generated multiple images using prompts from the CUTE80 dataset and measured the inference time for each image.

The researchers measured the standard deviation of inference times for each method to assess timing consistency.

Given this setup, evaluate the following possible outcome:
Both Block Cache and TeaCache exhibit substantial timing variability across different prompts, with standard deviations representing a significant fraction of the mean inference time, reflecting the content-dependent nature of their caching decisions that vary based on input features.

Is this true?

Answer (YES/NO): NO